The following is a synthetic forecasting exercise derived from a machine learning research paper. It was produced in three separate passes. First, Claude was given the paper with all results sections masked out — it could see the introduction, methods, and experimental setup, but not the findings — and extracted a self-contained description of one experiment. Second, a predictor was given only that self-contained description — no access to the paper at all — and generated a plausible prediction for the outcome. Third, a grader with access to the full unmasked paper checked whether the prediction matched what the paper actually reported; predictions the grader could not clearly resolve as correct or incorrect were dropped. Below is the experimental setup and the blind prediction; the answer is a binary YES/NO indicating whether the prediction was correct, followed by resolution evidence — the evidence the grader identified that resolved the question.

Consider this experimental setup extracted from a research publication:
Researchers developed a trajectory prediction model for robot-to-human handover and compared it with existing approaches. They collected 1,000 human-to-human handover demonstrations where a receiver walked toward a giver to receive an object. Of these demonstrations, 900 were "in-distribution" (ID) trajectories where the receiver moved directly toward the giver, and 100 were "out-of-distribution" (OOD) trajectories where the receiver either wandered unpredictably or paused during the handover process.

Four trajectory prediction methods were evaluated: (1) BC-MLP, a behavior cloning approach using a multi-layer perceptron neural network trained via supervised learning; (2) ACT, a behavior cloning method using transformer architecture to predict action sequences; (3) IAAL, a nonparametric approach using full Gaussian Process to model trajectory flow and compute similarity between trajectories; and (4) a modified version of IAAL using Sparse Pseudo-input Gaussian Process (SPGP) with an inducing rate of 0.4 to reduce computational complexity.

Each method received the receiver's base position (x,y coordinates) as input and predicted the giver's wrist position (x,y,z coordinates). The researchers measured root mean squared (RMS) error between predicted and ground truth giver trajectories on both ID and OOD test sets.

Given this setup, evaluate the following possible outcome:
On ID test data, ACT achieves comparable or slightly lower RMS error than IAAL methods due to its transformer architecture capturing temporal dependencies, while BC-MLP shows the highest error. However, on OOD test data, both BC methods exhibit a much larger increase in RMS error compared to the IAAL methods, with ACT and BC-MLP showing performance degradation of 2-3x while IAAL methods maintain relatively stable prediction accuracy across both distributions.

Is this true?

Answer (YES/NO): NO